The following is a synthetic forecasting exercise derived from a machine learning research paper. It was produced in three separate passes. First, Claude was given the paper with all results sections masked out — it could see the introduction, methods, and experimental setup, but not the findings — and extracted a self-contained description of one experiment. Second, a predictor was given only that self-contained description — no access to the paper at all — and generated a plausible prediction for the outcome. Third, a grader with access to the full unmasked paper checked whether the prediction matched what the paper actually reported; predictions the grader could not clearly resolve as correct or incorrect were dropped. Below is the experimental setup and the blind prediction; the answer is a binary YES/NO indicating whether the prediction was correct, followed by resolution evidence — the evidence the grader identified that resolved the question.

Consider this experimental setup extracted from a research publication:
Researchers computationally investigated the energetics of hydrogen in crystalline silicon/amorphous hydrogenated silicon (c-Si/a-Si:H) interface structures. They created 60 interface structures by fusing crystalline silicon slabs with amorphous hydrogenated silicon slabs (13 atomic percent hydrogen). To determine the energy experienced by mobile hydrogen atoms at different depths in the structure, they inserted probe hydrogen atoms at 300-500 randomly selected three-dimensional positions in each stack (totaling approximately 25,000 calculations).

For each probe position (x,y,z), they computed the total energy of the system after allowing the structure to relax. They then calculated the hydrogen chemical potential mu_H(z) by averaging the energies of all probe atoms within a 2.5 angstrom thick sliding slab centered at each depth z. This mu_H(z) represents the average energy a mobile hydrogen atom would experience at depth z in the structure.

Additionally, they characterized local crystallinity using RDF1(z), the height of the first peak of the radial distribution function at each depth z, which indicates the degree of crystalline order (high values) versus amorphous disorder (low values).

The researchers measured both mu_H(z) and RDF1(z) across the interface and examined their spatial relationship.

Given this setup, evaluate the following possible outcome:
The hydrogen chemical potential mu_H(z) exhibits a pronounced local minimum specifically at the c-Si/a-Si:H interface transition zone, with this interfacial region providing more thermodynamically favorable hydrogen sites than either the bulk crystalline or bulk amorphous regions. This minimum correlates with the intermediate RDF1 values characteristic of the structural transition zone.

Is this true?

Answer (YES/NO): NO